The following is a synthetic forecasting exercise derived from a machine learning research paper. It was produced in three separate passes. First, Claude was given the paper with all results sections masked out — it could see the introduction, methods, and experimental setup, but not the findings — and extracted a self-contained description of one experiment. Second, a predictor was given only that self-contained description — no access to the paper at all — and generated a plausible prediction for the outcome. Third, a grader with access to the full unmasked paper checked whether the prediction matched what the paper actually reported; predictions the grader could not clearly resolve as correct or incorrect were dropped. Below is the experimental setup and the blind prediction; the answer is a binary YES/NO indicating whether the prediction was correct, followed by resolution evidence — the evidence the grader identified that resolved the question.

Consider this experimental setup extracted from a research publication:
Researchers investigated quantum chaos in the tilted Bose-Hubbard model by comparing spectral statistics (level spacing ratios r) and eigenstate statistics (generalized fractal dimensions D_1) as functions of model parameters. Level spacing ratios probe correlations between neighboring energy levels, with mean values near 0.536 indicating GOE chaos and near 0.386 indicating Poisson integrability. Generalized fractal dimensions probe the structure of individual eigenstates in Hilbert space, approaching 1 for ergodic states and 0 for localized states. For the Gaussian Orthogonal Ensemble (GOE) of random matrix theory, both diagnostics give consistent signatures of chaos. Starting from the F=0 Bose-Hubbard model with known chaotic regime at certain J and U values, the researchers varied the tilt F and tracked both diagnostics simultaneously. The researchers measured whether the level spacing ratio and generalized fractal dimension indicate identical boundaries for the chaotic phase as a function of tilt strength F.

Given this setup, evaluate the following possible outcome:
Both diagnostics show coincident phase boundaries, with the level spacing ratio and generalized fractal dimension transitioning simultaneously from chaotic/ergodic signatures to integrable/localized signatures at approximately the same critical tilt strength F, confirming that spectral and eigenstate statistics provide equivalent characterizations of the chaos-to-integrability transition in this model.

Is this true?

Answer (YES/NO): NO